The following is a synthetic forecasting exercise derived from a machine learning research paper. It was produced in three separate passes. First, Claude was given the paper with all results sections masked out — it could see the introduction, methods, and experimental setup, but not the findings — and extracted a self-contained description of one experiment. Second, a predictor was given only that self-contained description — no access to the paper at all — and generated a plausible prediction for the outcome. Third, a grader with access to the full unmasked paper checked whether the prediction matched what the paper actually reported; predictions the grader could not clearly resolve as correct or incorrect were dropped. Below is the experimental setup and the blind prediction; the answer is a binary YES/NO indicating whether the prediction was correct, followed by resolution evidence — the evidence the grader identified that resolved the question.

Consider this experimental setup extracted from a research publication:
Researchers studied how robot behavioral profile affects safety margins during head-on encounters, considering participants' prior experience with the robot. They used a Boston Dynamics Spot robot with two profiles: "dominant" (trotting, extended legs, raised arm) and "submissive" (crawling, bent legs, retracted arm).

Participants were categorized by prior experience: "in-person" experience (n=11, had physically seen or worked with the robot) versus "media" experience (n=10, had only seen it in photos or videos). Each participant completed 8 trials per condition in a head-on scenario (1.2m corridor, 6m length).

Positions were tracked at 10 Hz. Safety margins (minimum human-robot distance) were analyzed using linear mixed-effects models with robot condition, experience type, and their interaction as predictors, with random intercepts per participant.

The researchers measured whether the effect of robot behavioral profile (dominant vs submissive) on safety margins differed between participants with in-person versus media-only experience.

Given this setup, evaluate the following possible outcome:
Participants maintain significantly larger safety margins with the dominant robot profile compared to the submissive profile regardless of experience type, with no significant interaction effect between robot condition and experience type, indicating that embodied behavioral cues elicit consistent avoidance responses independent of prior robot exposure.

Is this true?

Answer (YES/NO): NO